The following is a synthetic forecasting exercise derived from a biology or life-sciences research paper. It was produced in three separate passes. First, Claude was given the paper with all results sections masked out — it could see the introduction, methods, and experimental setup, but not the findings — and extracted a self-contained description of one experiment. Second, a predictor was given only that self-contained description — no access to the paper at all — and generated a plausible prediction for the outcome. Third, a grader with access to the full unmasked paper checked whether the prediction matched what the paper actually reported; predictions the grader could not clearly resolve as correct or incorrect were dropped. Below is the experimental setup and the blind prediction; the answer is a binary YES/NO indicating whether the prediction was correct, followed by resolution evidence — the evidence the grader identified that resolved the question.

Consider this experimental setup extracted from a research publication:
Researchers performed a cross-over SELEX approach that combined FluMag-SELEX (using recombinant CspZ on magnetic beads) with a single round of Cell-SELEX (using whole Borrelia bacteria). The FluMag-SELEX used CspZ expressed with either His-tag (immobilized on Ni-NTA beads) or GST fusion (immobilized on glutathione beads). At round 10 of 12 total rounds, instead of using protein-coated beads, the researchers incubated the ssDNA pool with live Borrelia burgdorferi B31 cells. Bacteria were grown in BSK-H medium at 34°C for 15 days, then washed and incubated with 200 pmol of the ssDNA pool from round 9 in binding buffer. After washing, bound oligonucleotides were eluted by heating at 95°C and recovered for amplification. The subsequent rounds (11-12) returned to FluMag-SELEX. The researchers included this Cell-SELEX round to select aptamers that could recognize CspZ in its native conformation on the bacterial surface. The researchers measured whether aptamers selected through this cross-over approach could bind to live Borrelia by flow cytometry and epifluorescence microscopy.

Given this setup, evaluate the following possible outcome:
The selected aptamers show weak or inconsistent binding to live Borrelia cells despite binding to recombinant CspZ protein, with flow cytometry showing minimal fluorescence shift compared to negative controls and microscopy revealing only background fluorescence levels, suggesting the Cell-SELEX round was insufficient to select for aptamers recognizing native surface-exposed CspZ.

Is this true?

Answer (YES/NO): NO